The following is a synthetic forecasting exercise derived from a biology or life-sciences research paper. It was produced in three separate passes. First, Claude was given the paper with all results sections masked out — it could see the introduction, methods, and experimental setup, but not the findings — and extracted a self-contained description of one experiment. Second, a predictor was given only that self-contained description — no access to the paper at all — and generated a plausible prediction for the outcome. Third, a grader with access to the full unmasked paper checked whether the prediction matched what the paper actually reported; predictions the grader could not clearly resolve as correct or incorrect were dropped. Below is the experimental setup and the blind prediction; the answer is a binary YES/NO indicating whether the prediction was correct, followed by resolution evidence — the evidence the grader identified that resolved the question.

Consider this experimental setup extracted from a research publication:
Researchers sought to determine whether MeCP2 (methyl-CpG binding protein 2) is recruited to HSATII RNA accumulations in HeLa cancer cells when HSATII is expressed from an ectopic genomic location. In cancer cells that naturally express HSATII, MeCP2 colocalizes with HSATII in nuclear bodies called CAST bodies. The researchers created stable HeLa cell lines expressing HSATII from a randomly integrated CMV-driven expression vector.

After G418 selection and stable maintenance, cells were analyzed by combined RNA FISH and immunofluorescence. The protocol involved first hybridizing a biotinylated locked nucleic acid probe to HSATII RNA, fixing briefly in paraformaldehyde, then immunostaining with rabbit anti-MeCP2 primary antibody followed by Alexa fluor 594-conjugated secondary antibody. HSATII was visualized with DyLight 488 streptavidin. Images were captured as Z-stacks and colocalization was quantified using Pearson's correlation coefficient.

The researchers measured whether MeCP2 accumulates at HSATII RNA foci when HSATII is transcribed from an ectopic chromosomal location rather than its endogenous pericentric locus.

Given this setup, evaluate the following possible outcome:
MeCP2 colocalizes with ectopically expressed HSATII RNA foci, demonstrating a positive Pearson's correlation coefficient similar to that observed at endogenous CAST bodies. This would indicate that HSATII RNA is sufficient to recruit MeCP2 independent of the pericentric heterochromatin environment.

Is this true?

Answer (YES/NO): YES